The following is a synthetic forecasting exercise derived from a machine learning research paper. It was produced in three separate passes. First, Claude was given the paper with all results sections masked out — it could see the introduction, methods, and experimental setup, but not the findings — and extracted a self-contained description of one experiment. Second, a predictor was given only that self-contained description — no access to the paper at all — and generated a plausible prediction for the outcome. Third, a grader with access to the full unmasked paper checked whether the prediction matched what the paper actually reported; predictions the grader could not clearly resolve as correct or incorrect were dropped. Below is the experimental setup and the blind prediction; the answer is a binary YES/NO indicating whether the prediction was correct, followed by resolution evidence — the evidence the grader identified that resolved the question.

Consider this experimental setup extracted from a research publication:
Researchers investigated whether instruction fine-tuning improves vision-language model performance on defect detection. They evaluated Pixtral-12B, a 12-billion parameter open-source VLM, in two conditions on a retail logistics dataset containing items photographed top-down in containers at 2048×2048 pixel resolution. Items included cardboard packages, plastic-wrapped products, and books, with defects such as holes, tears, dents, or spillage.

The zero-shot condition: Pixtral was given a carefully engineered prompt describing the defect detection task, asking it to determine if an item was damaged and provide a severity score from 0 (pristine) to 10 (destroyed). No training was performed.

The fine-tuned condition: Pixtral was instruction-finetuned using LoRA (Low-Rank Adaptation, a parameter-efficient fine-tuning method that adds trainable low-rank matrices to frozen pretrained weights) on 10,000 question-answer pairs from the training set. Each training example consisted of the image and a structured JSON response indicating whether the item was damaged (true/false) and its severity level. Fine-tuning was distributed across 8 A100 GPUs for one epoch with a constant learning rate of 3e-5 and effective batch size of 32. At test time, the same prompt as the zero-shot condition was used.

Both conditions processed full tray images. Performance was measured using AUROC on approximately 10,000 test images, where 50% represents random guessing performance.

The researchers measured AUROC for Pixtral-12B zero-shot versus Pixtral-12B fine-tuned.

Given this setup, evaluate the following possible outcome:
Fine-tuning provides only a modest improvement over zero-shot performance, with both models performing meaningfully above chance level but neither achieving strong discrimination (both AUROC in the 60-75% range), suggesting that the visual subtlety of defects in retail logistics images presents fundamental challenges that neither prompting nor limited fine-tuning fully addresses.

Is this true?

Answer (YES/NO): NO